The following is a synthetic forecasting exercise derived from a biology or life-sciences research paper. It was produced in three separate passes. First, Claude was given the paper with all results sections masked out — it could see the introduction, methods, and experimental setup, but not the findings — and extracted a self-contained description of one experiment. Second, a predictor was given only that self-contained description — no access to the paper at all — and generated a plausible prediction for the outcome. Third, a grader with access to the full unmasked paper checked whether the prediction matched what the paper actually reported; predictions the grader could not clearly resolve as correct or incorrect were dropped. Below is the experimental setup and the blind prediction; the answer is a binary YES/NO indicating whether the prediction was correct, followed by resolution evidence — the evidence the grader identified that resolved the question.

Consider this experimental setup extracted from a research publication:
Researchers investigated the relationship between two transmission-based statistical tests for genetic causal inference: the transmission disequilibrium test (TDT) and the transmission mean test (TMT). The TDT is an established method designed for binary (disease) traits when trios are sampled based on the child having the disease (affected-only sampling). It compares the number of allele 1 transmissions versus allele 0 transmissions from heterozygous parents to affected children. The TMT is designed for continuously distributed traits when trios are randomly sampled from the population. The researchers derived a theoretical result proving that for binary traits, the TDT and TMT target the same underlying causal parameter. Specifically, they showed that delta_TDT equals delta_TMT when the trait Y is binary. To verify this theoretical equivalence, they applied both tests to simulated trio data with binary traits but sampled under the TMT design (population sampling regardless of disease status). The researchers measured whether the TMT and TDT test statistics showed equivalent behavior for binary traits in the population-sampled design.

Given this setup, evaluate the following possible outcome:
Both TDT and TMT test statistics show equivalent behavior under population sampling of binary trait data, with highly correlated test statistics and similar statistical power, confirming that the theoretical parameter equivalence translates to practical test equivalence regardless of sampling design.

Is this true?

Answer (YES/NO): NO